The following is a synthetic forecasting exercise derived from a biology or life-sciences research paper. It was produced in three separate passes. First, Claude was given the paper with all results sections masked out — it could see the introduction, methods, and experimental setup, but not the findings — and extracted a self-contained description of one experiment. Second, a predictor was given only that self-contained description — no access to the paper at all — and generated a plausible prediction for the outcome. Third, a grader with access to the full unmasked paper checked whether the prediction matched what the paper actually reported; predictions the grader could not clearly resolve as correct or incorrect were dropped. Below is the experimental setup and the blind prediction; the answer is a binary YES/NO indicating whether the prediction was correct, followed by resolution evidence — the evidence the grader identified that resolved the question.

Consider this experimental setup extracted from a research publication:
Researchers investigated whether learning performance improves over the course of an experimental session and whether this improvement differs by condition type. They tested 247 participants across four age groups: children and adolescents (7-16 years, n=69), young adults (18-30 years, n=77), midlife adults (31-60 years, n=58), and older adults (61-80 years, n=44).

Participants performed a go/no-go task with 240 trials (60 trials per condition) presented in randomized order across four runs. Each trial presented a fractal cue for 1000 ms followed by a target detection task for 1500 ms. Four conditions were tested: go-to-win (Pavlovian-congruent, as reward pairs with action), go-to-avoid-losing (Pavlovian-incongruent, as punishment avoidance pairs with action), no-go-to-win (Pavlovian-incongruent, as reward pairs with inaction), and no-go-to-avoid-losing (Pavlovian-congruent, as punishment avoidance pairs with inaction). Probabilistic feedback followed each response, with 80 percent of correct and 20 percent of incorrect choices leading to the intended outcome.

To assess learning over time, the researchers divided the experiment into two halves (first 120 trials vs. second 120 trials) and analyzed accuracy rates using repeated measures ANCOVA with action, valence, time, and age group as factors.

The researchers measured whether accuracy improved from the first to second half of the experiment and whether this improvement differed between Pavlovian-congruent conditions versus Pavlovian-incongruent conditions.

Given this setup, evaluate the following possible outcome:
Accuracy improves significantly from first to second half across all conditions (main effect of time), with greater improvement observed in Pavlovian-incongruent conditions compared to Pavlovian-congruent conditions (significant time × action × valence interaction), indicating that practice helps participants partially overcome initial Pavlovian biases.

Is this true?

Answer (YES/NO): NO